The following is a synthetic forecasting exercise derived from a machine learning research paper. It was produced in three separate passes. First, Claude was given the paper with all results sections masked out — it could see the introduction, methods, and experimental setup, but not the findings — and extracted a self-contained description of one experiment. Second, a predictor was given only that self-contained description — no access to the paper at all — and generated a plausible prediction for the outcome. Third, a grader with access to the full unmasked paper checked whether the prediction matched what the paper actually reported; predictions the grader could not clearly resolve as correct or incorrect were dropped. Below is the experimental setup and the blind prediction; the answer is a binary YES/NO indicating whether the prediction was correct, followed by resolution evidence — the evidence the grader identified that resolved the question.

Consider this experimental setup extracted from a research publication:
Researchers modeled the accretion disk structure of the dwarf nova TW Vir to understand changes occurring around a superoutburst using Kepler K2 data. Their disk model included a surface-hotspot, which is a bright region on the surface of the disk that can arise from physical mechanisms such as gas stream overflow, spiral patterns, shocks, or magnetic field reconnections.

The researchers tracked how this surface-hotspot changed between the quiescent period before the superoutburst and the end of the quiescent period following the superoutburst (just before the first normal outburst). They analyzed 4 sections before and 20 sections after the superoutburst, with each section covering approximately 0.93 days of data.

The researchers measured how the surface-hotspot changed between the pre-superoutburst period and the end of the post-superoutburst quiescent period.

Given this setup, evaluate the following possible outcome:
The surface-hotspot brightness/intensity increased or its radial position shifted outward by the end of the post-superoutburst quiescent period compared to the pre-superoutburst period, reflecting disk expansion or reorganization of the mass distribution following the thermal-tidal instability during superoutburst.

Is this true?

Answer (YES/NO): NO